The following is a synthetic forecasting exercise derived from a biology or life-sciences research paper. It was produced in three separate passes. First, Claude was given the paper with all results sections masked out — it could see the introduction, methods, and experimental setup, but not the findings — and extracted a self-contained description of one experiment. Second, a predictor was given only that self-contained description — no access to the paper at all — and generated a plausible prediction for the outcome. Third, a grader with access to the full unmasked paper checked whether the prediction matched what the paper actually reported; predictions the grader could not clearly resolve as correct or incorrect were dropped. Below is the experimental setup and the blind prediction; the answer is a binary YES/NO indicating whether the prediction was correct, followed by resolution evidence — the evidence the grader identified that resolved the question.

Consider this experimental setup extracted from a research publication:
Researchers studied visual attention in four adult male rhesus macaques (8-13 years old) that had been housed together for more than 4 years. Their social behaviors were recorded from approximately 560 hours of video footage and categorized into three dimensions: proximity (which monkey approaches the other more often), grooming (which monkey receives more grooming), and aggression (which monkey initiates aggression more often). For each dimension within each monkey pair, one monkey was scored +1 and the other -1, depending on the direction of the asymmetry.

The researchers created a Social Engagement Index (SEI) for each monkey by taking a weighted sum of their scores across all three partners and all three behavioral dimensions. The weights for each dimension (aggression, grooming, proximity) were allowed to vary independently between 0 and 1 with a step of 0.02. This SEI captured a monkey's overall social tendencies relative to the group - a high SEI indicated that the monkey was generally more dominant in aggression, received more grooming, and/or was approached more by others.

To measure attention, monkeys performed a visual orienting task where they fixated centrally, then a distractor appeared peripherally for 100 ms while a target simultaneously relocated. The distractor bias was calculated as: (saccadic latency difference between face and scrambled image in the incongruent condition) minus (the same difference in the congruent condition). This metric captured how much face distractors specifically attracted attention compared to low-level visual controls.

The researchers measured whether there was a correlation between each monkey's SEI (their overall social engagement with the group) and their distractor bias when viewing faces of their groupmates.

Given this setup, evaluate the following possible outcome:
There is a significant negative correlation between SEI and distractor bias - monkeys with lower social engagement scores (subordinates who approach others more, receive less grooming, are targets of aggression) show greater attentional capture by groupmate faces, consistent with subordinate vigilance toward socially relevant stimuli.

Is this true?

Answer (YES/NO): NO